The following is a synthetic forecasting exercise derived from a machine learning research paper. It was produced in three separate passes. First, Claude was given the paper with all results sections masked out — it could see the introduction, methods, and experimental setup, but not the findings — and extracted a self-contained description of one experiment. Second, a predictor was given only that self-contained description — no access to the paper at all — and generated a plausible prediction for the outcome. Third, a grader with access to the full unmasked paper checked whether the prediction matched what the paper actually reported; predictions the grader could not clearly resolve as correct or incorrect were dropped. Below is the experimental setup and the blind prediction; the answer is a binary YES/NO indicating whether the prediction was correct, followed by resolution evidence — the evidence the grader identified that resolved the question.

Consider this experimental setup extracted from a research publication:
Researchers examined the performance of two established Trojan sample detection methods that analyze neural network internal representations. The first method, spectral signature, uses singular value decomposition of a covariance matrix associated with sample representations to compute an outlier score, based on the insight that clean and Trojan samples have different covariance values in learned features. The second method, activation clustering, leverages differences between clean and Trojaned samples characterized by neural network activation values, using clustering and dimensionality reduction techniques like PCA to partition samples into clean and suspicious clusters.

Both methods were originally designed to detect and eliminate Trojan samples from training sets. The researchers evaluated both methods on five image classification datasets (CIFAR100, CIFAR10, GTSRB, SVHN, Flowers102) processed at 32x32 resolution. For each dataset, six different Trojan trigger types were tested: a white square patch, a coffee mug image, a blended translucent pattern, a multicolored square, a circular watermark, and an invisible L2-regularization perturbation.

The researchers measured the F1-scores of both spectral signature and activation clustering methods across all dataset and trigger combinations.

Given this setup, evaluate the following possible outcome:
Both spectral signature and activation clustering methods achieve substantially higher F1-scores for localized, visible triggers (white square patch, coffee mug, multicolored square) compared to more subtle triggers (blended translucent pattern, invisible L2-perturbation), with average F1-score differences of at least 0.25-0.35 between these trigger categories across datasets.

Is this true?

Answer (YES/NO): NO